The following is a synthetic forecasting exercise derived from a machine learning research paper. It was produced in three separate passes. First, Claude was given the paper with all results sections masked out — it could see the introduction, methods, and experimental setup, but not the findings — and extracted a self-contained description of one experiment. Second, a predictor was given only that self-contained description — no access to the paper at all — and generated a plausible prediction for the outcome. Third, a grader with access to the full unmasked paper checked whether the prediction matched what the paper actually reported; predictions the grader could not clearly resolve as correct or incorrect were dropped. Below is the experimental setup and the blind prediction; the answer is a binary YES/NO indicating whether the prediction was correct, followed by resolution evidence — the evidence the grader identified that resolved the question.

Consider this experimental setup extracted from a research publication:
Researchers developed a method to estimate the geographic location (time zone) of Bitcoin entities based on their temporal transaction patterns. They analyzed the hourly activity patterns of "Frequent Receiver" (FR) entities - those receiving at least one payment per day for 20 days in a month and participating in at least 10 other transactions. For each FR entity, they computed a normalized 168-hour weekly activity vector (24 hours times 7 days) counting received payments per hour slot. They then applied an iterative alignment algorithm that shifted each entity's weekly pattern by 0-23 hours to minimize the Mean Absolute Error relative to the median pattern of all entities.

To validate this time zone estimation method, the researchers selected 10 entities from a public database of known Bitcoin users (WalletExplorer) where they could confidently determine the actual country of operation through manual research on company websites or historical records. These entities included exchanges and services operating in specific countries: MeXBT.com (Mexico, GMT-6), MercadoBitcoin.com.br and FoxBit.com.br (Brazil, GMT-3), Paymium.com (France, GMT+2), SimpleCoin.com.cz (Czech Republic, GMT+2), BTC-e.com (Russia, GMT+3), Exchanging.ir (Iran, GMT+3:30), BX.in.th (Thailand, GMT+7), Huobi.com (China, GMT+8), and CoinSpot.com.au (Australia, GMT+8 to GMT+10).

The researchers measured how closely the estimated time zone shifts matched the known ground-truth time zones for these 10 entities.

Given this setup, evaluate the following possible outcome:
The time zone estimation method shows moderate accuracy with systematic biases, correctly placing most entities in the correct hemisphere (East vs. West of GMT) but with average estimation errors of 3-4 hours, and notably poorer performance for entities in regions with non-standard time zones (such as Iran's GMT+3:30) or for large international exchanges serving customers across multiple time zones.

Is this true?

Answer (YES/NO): NO